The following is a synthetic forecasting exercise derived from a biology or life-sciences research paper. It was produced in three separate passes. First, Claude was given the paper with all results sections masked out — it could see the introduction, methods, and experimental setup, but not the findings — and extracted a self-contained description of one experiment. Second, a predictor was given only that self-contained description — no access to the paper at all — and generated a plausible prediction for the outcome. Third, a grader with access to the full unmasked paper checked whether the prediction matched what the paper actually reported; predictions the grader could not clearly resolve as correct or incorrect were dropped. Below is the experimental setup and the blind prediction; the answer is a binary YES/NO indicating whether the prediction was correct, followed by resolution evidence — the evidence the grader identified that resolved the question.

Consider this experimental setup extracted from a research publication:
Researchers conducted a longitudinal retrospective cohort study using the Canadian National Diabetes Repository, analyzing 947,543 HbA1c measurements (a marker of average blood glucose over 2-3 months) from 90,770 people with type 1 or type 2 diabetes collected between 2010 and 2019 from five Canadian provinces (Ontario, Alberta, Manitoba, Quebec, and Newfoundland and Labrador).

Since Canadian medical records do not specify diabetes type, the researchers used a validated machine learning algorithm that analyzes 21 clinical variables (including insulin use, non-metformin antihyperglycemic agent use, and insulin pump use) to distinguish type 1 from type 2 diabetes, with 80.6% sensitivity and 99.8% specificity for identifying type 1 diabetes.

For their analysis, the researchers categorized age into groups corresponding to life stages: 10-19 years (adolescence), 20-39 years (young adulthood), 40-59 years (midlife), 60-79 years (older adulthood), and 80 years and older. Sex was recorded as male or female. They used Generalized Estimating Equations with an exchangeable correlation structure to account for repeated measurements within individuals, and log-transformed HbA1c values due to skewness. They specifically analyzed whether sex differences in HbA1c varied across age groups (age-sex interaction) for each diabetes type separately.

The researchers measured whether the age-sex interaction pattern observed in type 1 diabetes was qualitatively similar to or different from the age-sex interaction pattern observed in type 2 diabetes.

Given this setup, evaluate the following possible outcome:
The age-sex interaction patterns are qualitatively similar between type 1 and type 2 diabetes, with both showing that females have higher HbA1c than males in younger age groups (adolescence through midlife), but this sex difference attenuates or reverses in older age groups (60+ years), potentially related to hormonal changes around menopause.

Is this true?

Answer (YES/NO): NO